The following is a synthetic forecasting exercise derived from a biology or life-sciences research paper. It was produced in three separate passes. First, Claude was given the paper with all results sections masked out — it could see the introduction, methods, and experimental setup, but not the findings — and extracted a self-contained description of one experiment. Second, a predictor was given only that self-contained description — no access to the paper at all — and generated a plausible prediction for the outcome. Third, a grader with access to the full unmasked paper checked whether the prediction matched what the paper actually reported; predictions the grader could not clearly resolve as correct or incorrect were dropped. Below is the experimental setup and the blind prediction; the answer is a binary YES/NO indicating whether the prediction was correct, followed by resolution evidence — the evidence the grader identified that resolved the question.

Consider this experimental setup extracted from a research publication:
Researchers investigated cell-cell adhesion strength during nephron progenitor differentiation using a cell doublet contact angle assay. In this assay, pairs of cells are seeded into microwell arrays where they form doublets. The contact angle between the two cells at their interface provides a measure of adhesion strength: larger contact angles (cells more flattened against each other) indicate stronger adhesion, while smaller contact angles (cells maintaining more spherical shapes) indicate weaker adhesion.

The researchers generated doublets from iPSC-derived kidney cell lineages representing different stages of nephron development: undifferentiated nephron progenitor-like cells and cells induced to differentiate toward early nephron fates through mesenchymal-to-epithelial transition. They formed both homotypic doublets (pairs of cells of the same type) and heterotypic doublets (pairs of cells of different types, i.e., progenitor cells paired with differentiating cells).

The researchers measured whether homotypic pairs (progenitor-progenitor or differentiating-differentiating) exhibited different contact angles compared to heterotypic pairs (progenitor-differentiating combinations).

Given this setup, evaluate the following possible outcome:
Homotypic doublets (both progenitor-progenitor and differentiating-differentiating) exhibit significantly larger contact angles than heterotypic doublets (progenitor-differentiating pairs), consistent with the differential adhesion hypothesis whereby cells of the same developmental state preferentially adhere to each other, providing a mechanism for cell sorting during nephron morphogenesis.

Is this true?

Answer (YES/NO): NO